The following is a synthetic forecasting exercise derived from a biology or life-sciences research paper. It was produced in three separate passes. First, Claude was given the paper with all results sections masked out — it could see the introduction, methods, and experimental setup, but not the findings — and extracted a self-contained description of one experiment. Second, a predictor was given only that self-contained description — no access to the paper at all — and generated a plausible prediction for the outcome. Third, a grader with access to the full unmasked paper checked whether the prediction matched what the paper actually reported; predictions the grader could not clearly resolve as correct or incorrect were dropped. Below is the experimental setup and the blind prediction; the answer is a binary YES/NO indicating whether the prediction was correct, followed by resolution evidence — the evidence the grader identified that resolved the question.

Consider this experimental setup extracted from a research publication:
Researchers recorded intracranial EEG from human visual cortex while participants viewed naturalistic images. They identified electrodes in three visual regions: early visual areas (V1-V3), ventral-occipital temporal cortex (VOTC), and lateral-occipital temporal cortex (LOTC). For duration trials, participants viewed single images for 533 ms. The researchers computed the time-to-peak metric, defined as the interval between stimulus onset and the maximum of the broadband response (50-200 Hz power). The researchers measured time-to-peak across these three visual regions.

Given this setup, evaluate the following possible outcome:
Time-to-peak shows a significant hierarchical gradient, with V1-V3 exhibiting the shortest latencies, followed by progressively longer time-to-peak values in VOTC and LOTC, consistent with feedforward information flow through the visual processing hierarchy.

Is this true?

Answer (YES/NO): YES